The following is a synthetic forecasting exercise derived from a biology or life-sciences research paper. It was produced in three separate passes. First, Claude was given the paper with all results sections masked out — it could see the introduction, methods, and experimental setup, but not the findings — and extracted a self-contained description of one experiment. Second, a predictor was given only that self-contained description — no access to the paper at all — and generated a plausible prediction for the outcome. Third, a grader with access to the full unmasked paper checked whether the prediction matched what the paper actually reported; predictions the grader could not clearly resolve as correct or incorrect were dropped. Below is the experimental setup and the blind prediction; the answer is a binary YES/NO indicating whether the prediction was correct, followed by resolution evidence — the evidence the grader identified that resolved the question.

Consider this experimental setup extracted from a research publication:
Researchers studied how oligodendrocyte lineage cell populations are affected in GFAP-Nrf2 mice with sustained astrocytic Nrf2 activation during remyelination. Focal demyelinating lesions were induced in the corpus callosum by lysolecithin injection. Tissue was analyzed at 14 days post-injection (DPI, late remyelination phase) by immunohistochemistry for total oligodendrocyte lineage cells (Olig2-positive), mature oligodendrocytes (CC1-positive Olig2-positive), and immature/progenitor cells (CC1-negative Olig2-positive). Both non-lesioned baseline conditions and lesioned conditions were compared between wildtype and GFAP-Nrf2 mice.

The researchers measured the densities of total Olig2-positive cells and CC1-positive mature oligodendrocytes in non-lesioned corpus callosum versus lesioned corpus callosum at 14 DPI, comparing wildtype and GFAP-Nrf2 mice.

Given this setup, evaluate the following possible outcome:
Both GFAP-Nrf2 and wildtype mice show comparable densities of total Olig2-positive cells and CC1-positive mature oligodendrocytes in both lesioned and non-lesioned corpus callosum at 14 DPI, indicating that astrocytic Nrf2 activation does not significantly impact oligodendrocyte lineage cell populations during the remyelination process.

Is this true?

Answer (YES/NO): NO